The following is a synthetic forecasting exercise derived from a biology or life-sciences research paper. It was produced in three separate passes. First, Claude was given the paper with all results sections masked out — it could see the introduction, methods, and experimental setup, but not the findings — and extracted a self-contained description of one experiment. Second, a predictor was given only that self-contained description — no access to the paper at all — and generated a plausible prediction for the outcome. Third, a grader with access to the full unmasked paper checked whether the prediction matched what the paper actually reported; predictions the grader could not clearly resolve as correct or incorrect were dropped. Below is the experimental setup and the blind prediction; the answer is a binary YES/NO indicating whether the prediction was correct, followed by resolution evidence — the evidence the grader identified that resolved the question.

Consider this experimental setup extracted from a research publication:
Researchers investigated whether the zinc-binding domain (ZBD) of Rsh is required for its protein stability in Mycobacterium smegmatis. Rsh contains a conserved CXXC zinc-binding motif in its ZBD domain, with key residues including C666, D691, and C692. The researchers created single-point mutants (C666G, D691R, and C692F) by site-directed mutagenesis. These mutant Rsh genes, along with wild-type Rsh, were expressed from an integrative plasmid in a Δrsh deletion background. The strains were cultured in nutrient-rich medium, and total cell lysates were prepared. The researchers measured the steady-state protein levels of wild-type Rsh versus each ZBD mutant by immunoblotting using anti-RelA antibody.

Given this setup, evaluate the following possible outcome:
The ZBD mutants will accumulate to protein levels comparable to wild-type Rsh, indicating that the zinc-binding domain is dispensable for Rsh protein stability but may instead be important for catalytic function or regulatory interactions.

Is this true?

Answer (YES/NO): NO